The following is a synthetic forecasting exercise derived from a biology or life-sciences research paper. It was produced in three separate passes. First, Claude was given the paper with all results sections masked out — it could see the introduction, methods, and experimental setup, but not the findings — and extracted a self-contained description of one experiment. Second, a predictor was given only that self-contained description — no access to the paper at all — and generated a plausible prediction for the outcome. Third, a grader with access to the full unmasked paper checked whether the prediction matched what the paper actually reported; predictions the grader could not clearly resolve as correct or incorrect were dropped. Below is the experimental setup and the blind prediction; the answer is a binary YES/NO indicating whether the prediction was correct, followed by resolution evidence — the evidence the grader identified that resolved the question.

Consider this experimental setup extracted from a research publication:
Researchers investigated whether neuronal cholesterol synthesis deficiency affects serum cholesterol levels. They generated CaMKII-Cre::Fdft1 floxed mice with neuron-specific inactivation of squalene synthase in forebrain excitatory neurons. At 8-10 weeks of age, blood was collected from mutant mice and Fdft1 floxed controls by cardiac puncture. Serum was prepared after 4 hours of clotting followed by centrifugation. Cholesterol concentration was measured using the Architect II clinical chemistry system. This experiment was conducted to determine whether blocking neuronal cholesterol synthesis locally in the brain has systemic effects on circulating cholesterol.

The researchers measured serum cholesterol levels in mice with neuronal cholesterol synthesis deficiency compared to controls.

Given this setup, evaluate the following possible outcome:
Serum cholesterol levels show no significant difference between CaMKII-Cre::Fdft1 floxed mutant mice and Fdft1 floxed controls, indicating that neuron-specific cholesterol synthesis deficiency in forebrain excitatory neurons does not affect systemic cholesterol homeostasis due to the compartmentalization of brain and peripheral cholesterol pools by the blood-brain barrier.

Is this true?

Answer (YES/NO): YES